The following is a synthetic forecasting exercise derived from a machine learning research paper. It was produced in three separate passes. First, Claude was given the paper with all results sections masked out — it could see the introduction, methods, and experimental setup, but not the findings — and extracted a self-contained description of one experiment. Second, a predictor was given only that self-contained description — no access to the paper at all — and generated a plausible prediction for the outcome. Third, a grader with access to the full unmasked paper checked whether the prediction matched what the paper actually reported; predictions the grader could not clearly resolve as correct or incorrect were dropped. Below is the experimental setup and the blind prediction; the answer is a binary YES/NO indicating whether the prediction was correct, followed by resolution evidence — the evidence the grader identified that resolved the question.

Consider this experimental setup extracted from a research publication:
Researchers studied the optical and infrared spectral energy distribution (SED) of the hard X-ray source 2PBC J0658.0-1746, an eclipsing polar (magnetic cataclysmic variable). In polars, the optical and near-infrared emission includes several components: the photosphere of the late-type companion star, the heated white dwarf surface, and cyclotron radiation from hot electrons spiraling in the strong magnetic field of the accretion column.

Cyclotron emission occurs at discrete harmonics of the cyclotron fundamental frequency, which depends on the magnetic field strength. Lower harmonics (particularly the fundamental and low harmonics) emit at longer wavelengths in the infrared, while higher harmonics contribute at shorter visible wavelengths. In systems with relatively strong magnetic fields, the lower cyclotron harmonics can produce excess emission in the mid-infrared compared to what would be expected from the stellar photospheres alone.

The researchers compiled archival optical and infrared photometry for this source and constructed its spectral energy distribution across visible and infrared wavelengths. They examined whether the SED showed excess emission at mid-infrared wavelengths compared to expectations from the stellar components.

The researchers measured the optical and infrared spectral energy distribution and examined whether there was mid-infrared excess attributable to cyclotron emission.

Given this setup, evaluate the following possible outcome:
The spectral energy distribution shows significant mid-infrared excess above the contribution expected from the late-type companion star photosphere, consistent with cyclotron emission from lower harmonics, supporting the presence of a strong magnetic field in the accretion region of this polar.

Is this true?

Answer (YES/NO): NO